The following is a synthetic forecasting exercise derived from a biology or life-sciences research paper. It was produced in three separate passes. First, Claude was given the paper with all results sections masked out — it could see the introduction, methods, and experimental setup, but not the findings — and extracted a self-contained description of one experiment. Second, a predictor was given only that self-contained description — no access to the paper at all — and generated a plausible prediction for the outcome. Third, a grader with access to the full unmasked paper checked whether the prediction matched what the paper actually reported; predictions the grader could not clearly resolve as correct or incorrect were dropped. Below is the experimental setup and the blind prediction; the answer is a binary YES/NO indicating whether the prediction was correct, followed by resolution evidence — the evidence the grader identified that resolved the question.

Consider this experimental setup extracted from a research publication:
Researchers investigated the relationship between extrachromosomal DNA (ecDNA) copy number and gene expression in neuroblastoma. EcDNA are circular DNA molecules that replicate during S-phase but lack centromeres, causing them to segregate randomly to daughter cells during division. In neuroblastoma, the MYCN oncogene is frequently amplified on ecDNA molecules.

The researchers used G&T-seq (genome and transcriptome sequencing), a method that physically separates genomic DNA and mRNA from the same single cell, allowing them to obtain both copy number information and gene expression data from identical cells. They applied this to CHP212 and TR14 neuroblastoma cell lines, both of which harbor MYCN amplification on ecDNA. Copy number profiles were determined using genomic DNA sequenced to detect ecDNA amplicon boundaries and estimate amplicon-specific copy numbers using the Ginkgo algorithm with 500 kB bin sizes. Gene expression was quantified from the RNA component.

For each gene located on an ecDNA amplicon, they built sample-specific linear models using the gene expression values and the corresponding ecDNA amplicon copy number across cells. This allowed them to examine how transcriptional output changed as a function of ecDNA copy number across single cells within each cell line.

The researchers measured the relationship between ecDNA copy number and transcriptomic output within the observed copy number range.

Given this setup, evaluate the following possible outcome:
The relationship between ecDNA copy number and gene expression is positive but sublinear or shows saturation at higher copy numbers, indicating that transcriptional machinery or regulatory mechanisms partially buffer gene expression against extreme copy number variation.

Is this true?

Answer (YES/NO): NO